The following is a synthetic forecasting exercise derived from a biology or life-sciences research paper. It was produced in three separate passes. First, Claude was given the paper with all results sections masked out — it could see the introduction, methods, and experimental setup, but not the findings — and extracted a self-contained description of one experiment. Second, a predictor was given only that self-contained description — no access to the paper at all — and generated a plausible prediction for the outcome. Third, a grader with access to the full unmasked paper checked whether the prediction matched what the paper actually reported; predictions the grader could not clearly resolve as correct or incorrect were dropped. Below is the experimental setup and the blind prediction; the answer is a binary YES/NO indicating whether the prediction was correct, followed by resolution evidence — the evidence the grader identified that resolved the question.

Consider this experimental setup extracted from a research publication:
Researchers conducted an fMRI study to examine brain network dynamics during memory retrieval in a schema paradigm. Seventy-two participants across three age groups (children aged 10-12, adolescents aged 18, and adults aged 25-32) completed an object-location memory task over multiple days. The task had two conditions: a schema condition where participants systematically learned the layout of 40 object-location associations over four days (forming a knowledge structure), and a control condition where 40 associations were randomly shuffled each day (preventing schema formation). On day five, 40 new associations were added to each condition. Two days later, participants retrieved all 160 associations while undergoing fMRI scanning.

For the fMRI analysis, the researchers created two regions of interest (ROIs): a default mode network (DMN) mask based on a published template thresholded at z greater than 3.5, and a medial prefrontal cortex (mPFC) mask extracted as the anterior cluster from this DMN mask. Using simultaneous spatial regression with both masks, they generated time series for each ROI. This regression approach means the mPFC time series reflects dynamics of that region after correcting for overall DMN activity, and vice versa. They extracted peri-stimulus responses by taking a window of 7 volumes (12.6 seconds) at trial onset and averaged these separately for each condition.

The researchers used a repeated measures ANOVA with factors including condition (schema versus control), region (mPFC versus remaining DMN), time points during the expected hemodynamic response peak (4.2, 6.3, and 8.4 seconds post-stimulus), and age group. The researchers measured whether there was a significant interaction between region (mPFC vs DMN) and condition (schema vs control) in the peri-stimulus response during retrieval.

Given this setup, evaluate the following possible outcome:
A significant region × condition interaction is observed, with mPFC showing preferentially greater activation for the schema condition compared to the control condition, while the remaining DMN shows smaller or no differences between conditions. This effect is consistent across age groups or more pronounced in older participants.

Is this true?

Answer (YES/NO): YES